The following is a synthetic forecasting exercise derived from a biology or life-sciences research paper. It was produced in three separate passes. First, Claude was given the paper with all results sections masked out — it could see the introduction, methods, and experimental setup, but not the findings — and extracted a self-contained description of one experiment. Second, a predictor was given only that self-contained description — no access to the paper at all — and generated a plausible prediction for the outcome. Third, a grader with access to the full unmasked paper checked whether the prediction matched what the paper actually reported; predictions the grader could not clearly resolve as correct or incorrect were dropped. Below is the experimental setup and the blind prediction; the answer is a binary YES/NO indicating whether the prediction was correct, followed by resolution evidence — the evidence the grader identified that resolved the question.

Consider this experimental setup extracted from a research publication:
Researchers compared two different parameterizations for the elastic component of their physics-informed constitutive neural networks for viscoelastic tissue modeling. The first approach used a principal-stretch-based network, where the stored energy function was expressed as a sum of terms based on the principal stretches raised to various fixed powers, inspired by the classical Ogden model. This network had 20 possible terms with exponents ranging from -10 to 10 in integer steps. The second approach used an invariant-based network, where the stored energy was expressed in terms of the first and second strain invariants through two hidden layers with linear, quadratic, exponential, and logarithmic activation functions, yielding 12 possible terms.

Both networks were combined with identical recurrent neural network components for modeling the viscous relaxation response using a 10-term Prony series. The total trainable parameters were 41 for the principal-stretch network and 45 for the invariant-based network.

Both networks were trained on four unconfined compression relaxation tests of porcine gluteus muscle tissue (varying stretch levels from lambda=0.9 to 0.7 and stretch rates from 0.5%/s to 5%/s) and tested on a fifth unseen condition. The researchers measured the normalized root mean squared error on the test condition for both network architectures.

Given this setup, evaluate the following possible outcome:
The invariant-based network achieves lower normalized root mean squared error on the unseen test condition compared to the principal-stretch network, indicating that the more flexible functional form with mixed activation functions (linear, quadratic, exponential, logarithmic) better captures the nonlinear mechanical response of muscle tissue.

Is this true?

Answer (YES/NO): YES